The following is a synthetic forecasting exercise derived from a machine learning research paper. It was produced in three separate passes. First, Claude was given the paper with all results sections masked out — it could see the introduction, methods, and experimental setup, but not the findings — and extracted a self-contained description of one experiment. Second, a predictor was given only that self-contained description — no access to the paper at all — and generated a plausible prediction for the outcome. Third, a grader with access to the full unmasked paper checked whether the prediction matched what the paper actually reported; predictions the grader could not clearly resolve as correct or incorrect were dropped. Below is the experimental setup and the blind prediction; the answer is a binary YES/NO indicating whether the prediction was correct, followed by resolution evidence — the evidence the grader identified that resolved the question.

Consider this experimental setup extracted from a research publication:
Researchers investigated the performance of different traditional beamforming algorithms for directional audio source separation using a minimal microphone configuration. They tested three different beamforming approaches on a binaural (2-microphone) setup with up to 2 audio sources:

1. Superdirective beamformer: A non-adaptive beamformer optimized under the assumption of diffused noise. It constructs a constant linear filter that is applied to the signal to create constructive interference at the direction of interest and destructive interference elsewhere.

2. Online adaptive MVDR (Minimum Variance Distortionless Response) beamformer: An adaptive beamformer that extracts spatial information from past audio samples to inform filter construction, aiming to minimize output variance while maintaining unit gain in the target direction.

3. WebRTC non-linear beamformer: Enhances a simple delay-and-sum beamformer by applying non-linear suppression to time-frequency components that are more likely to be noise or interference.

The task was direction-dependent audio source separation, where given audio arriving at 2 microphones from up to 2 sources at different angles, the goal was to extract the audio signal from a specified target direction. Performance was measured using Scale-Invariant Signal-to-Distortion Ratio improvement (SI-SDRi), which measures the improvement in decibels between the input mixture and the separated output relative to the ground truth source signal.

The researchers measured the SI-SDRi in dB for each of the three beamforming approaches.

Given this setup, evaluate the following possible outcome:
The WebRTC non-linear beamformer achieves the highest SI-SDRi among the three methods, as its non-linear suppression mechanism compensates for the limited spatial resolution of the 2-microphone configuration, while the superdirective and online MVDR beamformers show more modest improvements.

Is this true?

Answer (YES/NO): NO